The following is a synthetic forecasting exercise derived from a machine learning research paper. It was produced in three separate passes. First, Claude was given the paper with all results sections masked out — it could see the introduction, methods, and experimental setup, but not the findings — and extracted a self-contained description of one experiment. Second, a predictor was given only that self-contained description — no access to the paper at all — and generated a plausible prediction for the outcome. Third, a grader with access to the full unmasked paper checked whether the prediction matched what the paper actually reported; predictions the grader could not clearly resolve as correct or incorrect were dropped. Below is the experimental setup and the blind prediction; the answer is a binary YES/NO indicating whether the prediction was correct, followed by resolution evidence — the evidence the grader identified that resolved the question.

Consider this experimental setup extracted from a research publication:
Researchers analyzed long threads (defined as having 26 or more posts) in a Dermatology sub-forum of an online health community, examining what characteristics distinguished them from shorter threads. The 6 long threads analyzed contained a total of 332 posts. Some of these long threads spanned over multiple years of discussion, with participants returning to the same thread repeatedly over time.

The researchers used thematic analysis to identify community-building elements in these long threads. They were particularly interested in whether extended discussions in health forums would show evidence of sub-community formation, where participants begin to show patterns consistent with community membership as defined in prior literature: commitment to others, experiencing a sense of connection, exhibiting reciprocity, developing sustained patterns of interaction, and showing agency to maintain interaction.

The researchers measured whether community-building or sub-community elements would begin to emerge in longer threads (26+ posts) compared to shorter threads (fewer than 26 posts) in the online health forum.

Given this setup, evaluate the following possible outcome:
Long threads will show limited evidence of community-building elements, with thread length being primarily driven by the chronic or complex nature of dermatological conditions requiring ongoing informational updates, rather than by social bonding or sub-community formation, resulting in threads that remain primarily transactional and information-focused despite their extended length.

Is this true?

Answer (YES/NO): NO